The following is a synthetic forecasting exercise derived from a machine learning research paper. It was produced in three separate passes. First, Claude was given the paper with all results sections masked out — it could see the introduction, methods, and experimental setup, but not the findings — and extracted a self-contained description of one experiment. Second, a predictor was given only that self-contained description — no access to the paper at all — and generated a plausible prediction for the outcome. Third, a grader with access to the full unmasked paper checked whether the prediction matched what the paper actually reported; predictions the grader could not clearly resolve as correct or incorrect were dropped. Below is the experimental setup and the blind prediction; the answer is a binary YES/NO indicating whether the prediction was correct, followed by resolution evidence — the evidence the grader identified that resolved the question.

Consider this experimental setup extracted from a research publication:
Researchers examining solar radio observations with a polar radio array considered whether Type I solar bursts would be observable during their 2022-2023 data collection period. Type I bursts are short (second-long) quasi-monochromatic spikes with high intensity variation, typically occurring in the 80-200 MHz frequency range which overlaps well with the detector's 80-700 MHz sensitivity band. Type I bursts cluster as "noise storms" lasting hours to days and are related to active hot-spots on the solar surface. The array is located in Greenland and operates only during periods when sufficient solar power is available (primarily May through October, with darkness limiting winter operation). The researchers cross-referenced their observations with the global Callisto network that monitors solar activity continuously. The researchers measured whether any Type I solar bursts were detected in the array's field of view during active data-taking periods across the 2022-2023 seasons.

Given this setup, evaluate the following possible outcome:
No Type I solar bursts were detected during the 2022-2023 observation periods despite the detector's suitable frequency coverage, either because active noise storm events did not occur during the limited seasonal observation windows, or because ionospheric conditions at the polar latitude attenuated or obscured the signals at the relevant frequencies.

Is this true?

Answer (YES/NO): YES